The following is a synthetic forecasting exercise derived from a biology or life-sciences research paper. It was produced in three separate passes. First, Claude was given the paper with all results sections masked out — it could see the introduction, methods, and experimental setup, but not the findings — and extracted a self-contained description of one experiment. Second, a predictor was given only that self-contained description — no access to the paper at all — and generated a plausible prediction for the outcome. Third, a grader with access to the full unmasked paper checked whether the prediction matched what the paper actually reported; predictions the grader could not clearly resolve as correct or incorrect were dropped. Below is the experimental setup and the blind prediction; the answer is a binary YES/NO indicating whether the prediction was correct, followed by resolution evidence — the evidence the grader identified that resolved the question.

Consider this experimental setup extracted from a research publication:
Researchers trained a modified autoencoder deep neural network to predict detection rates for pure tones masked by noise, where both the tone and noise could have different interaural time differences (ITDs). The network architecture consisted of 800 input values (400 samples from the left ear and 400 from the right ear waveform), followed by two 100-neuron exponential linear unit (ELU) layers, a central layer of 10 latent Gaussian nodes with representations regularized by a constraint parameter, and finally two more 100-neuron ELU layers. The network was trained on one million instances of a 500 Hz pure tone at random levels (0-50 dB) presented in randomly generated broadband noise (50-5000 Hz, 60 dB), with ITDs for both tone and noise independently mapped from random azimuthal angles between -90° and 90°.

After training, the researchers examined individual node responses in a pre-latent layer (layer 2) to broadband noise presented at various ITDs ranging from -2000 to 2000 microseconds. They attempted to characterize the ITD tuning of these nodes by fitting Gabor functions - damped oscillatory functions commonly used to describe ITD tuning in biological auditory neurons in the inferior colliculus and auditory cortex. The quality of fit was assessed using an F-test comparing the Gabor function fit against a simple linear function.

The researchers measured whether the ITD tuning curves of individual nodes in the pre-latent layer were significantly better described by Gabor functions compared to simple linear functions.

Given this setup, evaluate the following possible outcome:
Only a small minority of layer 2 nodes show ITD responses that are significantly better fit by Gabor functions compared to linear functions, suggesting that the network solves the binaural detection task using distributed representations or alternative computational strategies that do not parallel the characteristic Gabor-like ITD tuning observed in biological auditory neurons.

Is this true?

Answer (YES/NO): NO